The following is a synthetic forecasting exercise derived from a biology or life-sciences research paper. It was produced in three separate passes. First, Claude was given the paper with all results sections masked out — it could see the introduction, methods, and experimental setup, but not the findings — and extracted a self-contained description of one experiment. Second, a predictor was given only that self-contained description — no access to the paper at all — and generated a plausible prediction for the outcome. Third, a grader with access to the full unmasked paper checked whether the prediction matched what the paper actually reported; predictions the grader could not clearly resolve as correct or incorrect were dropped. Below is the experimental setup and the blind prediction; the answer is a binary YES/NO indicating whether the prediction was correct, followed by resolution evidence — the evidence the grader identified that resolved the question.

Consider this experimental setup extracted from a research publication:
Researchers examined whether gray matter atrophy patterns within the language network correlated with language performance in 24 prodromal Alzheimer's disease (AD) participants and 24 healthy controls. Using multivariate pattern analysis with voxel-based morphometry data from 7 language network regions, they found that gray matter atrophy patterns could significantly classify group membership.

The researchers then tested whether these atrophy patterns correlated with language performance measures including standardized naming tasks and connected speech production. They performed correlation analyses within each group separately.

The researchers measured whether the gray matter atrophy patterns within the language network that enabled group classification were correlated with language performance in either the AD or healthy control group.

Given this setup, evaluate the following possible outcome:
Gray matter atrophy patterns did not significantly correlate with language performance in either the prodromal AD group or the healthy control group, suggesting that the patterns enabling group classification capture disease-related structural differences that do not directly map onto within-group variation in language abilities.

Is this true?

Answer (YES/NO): YES